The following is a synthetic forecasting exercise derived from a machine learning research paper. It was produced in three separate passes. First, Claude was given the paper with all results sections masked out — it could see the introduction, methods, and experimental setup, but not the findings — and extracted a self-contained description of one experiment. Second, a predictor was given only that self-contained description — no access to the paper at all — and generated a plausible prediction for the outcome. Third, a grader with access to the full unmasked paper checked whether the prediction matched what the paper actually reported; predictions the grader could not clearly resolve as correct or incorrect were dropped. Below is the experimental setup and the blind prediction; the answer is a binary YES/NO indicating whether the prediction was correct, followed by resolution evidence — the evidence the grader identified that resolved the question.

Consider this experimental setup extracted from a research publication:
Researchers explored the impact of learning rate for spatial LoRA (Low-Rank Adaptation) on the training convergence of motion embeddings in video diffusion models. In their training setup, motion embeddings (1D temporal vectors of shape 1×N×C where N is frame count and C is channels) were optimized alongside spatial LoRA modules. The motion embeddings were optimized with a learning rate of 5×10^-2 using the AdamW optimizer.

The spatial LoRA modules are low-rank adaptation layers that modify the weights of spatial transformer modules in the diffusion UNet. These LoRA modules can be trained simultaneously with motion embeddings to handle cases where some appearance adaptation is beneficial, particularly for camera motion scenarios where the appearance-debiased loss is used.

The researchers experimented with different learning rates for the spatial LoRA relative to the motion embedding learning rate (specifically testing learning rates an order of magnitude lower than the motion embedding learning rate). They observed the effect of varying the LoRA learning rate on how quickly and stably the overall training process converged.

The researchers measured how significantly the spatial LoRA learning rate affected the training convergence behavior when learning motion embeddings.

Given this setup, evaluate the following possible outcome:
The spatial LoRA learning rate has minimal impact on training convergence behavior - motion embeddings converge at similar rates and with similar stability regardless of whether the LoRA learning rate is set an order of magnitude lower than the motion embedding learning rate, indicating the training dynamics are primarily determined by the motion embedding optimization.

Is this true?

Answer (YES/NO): NO